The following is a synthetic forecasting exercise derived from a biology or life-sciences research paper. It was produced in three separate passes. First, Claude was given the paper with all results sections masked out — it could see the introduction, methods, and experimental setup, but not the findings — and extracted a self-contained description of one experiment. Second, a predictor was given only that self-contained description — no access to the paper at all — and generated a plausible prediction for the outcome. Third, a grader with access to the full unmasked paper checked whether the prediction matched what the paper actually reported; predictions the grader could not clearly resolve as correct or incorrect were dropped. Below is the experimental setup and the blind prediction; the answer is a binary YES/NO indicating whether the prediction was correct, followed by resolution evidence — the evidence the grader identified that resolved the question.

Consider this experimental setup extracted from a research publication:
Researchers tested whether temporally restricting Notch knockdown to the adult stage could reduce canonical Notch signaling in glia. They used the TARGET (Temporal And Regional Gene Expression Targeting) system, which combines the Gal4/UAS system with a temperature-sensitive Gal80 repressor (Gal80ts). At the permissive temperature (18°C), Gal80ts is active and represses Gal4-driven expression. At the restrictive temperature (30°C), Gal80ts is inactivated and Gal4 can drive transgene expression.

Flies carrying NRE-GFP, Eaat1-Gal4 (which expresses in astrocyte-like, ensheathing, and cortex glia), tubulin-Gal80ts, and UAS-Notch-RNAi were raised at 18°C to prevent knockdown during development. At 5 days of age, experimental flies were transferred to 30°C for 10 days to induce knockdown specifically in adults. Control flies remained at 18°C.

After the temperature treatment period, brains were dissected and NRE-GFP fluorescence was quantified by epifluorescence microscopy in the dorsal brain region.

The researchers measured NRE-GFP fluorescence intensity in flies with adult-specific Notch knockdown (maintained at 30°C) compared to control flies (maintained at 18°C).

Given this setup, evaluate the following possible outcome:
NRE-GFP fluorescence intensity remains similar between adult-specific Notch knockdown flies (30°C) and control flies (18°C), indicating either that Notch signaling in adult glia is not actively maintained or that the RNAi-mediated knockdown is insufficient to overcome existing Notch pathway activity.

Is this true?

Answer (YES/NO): NO